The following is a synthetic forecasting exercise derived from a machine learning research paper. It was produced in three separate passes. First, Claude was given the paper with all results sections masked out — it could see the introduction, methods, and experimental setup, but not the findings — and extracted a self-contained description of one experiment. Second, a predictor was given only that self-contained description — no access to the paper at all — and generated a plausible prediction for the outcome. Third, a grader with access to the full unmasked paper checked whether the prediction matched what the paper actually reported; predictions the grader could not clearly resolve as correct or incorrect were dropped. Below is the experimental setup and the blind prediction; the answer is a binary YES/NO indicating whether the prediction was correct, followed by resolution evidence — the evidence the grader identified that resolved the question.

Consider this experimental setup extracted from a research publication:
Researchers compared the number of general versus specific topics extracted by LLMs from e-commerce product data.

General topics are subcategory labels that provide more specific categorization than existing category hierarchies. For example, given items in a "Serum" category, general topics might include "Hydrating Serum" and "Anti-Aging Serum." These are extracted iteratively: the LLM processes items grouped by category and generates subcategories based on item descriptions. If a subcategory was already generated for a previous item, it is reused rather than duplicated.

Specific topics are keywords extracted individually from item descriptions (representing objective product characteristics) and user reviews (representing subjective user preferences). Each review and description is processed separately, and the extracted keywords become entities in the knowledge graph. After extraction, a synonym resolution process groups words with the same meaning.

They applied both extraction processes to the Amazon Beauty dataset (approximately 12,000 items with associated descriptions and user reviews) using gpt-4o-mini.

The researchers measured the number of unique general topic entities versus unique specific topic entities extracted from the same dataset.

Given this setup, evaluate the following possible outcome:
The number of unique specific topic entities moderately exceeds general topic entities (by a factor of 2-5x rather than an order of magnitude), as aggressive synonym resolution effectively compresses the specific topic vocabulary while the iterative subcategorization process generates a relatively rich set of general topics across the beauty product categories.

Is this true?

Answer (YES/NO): NO